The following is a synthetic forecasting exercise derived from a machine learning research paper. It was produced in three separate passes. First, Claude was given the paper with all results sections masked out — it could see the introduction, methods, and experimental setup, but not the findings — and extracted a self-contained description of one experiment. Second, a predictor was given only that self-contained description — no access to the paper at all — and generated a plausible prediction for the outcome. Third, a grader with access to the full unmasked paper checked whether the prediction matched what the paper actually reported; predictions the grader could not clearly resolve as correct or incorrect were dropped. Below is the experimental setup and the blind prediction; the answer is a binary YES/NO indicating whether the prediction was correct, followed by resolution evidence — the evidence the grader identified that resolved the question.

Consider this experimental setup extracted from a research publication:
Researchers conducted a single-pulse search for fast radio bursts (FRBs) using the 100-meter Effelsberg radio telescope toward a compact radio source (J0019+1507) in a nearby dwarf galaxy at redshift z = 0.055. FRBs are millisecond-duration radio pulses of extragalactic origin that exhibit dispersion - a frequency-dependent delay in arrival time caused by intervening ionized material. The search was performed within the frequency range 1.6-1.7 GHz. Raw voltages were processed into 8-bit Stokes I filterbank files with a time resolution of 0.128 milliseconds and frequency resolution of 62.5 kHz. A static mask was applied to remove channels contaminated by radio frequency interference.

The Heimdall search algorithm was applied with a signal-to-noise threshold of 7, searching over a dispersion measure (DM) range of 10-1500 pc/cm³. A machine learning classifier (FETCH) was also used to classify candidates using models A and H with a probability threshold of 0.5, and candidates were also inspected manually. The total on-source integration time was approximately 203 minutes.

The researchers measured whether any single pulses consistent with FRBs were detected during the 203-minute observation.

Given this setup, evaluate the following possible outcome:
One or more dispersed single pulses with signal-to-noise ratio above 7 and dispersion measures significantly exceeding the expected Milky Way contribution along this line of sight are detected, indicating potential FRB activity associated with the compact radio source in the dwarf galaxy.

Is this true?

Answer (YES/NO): NO